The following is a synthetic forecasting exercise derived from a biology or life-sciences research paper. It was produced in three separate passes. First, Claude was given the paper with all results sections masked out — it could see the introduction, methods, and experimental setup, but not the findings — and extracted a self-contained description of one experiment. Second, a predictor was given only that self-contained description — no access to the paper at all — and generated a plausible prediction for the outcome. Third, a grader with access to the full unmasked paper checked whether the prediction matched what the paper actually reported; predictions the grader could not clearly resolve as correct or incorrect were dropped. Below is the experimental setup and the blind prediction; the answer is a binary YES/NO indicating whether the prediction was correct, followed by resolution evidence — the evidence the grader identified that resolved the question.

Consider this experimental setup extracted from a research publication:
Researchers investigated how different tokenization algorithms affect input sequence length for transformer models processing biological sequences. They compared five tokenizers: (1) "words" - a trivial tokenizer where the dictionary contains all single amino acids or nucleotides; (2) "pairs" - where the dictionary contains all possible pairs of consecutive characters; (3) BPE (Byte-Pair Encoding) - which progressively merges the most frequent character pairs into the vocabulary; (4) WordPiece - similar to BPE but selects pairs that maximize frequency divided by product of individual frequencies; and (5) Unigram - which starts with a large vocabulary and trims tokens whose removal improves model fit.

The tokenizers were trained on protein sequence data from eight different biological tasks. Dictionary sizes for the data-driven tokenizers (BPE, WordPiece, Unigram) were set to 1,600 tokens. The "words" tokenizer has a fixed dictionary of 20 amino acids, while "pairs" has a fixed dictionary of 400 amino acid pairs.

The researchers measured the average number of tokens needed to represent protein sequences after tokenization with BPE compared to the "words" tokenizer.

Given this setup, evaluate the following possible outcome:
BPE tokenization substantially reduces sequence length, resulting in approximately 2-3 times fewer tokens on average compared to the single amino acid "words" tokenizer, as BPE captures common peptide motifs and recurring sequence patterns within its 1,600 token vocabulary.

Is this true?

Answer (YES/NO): YES